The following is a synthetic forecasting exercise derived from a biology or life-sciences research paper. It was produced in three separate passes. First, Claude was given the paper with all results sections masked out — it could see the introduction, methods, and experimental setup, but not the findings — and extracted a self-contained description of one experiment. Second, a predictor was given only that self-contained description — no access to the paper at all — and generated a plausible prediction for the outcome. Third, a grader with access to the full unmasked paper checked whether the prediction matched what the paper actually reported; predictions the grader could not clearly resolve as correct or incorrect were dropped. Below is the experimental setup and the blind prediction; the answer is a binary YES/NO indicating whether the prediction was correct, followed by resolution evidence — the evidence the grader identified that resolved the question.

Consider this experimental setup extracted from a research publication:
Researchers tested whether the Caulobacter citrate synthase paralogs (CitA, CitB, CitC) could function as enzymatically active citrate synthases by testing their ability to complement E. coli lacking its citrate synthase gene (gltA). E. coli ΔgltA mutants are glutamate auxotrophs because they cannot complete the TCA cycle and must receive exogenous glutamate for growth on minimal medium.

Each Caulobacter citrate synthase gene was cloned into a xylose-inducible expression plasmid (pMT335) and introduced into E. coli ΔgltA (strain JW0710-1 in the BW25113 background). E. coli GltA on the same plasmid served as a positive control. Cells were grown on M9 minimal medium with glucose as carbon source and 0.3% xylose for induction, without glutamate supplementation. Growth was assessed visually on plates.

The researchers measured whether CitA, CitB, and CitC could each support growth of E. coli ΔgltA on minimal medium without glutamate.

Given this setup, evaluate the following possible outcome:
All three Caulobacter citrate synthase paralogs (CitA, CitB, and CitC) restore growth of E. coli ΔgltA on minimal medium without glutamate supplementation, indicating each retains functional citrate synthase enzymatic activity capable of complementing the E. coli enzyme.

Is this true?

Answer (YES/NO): NO